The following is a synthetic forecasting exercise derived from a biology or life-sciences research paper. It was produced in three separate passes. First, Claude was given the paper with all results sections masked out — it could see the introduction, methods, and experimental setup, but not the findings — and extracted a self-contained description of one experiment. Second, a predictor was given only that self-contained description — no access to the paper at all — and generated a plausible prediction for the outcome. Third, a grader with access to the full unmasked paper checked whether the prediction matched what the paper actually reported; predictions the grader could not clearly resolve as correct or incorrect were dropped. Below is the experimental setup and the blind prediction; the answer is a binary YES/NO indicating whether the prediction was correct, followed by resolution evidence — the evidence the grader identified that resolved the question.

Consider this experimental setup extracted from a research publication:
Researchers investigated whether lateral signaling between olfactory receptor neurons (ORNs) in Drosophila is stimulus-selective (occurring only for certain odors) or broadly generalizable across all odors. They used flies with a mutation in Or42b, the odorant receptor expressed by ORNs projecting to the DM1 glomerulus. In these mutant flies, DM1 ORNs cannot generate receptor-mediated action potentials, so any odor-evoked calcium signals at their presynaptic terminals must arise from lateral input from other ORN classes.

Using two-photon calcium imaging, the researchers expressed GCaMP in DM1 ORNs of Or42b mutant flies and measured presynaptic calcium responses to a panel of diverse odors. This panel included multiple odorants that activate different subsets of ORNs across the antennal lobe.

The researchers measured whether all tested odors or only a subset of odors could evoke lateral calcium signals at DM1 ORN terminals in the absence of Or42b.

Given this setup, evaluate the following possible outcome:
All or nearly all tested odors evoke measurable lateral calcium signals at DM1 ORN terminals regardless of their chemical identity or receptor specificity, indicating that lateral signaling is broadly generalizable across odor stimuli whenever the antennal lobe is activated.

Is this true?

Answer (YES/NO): NO